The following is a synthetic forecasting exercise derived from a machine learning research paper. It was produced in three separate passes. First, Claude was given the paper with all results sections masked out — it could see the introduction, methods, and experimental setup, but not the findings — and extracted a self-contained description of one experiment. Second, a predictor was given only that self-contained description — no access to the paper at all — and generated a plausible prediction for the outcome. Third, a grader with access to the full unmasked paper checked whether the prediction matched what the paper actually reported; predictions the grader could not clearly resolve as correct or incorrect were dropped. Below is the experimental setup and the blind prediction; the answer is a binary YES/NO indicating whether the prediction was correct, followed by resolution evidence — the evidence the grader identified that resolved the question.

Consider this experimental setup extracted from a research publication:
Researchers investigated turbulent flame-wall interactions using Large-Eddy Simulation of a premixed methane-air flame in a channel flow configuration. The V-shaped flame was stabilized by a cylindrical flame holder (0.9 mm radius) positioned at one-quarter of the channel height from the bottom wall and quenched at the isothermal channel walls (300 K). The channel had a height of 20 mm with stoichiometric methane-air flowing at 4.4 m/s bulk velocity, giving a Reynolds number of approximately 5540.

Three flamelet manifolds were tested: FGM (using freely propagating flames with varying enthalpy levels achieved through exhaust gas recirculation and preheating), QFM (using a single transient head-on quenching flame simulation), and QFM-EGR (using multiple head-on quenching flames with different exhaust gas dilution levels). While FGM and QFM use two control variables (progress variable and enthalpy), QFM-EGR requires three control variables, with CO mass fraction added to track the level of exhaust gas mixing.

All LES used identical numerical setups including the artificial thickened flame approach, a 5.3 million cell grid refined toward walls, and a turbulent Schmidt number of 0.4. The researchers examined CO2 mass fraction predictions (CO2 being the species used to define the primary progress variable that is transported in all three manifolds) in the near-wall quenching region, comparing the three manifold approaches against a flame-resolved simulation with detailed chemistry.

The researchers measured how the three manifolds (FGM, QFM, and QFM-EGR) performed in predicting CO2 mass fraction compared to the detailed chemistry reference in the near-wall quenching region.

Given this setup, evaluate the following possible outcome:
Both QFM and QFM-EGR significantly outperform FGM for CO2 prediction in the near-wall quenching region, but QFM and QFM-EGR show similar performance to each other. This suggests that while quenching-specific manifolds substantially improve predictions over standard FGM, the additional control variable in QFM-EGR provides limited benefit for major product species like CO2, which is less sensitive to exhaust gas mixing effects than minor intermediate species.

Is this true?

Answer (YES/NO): NO